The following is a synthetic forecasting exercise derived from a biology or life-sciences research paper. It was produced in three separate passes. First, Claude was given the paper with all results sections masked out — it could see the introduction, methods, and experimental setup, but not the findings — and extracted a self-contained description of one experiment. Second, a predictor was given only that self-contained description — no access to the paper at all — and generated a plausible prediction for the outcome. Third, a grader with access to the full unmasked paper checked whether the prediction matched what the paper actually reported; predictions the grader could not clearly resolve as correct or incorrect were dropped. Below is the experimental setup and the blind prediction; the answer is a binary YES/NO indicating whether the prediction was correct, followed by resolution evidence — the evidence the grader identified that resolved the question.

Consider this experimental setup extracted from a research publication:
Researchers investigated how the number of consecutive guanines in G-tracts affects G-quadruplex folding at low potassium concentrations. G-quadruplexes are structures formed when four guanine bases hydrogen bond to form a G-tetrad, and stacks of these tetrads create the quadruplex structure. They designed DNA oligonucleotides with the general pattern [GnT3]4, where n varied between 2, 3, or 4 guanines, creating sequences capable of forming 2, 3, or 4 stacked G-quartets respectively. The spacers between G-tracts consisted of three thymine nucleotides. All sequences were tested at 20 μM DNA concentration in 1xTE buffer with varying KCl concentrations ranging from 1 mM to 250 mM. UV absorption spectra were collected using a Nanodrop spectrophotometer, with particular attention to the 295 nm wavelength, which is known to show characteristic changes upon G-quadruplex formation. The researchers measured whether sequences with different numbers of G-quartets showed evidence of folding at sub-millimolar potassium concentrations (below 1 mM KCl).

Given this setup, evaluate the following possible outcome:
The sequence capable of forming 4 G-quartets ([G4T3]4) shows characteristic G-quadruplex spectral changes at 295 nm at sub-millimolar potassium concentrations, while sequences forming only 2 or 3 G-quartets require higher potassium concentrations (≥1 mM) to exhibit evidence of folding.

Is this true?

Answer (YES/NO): YES